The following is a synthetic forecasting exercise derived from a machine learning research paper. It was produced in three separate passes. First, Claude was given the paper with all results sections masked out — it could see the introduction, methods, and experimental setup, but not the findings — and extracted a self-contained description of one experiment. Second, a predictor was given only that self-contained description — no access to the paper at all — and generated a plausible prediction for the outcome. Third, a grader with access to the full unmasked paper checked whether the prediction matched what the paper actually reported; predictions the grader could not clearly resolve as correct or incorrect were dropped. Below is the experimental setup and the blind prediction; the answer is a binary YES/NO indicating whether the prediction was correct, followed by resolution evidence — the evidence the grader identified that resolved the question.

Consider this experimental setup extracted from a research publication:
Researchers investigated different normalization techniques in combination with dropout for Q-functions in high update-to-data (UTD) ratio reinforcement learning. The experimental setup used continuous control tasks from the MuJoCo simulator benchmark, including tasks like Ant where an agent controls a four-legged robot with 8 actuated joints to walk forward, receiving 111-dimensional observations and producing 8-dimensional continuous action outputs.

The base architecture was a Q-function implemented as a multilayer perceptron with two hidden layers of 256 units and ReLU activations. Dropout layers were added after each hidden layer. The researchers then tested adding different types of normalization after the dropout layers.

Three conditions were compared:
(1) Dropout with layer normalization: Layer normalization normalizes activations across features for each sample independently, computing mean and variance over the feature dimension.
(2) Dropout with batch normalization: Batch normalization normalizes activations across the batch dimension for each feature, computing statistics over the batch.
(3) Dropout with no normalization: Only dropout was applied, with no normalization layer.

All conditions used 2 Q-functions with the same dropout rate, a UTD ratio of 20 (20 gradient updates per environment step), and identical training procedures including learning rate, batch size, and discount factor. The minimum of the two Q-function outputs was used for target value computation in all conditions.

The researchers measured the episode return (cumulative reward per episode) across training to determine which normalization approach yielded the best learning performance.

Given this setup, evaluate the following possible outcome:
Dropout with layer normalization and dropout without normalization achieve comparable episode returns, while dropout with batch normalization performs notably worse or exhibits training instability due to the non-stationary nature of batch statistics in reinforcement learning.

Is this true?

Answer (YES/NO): NO